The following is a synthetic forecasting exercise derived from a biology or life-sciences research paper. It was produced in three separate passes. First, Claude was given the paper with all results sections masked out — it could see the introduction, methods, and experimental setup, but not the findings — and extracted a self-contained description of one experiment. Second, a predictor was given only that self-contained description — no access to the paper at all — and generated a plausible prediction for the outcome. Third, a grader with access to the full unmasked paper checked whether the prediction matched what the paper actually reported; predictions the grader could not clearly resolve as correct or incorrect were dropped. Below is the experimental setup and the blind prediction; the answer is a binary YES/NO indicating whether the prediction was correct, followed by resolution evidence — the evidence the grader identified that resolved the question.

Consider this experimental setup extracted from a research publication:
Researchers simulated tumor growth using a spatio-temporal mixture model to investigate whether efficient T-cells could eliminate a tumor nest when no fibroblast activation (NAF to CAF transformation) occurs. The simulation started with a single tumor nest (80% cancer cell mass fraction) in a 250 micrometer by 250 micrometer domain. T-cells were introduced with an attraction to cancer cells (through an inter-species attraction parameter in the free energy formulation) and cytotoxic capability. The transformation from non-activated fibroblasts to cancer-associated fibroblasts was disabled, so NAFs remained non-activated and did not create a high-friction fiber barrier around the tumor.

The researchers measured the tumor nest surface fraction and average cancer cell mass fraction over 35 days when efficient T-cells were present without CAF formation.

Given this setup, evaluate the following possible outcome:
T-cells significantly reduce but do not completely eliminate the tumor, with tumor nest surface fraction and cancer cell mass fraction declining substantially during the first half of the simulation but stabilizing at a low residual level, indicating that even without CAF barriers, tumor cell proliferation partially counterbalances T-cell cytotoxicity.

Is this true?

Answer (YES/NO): NO